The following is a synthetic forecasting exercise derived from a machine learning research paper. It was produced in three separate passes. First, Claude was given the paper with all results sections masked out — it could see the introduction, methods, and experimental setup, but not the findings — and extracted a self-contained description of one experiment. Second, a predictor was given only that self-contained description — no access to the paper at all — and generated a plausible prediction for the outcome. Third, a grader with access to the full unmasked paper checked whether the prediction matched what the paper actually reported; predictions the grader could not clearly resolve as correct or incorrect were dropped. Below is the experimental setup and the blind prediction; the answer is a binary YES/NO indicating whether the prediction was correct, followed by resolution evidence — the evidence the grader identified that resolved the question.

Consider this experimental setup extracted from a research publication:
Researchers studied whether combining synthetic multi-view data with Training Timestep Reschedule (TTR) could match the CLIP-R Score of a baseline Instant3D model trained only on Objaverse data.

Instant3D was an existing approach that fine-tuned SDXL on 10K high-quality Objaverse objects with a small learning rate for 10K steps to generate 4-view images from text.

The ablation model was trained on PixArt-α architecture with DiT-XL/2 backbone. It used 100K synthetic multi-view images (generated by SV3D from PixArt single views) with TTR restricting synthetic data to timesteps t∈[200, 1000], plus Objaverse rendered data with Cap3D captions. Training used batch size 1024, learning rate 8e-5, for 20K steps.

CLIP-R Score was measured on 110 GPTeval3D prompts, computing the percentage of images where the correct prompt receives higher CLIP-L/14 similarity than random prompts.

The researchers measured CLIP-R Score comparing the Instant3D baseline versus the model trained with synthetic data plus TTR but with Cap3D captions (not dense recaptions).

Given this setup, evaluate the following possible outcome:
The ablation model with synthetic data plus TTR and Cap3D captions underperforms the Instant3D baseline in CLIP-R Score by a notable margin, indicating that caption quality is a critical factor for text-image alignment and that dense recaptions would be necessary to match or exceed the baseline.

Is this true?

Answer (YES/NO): NO